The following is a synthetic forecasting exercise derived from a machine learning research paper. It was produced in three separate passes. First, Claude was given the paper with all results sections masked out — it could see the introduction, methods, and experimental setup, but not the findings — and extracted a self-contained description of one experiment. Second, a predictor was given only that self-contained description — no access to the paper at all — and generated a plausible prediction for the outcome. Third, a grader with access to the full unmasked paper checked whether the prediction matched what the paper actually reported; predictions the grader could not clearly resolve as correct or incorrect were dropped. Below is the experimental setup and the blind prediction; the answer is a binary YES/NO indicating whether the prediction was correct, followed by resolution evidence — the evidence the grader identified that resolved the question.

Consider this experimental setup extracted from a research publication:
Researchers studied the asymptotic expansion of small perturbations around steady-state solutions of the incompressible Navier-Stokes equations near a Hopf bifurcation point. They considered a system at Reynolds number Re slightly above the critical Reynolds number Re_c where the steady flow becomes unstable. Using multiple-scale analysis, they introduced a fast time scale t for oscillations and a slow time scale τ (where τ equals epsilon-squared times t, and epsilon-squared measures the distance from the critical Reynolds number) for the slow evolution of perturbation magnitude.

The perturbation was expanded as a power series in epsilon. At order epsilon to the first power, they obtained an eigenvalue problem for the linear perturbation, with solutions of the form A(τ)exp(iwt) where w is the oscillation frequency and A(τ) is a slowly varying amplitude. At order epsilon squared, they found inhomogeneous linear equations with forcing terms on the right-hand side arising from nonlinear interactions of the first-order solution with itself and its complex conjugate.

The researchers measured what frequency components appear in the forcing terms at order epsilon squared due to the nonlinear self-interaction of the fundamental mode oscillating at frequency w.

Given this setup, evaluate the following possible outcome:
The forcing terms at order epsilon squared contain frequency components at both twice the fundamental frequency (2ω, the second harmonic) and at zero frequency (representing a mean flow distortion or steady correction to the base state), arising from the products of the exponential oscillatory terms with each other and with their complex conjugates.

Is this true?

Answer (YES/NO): YES